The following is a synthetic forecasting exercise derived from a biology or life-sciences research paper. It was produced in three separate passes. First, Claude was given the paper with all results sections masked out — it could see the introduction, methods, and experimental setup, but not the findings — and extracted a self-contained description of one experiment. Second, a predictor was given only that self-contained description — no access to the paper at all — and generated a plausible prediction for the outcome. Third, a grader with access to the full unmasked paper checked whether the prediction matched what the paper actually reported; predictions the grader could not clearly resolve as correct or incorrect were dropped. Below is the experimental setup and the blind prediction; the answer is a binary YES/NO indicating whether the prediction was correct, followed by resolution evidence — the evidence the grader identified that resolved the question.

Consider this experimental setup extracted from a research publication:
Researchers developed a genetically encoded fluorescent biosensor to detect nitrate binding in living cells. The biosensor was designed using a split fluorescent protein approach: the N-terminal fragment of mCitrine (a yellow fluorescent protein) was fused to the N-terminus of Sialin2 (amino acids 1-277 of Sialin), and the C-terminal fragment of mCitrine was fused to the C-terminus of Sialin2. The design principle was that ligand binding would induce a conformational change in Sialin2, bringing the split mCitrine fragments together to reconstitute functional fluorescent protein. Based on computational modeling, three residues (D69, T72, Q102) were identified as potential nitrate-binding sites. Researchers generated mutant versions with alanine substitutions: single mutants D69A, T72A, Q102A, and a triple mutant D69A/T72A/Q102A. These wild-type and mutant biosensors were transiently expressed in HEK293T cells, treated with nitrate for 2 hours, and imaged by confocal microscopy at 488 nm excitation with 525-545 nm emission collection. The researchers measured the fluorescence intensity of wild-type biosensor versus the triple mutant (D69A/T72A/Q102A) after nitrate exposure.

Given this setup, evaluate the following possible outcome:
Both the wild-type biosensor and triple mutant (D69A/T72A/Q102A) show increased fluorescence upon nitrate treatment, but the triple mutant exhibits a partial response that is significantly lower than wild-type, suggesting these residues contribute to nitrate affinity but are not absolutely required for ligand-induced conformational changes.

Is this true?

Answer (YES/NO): NO